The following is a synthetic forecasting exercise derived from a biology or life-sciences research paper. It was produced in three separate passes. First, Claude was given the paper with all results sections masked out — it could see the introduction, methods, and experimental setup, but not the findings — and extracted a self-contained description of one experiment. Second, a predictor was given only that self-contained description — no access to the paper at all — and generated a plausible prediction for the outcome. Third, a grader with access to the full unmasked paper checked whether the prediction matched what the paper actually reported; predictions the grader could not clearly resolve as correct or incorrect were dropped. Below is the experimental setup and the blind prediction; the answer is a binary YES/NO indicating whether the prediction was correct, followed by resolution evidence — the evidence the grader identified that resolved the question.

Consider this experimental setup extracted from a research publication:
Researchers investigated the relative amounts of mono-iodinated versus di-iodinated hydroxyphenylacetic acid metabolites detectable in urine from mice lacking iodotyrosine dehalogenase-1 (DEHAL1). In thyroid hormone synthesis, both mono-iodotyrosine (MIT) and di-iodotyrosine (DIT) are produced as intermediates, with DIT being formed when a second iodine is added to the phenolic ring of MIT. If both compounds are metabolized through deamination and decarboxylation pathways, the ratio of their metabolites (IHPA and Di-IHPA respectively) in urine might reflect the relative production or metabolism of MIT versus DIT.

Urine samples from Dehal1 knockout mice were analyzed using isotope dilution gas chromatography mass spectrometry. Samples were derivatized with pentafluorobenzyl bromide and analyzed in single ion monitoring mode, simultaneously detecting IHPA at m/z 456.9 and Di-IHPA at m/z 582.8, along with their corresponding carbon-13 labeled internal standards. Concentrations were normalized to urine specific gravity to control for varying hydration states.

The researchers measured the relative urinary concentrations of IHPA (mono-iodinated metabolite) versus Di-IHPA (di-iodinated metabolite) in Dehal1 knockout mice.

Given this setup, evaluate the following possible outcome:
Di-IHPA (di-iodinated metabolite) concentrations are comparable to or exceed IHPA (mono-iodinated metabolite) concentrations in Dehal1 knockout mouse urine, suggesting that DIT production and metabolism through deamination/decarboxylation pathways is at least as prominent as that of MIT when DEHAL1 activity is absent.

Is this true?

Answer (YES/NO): NO